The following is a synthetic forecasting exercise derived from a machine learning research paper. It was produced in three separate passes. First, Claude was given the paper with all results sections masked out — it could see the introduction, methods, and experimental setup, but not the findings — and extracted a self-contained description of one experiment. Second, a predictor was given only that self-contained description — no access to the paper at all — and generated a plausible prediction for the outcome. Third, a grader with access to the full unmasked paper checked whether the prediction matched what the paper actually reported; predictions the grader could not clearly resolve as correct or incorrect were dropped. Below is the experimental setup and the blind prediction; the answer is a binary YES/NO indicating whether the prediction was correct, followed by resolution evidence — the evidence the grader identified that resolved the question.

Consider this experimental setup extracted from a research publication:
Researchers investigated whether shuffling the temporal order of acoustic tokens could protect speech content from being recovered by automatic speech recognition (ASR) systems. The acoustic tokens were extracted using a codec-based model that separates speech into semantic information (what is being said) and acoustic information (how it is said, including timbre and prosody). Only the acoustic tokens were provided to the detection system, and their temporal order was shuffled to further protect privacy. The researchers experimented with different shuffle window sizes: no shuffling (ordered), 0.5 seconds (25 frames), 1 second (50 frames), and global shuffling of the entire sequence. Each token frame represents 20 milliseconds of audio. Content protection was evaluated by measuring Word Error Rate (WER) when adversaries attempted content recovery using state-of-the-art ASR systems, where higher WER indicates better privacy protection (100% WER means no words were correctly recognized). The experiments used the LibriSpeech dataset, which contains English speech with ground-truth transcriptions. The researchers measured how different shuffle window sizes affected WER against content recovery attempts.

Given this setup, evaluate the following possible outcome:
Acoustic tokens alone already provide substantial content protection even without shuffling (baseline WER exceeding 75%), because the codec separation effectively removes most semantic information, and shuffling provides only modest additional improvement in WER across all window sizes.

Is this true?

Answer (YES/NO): YES